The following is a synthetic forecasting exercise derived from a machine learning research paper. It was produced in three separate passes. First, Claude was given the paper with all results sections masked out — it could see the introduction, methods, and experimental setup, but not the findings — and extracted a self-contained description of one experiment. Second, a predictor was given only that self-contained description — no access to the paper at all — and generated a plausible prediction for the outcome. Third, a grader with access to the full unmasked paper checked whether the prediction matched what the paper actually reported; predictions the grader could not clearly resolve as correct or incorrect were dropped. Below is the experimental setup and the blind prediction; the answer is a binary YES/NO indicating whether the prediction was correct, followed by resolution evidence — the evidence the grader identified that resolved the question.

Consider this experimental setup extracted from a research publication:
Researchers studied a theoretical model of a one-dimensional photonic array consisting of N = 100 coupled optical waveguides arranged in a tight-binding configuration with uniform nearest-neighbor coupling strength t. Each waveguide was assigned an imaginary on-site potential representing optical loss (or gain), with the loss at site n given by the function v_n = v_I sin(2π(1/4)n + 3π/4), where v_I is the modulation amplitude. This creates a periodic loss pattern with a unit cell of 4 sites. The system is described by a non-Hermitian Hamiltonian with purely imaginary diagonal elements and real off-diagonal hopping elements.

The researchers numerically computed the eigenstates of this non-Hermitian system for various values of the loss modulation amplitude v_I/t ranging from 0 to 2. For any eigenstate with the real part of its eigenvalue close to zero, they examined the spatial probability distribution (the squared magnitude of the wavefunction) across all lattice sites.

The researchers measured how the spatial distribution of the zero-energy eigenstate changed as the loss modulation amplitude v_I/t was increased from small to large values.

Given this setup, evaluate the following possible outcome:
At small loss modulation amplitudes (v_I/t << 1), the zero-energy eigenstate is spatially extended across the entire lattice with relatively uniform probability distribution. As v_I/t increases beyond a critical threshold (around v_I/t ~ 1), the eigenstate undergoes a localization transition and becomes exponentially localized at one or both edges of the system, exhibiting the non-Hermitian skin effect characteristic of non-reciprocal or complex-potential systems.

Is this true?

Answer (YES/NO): NO